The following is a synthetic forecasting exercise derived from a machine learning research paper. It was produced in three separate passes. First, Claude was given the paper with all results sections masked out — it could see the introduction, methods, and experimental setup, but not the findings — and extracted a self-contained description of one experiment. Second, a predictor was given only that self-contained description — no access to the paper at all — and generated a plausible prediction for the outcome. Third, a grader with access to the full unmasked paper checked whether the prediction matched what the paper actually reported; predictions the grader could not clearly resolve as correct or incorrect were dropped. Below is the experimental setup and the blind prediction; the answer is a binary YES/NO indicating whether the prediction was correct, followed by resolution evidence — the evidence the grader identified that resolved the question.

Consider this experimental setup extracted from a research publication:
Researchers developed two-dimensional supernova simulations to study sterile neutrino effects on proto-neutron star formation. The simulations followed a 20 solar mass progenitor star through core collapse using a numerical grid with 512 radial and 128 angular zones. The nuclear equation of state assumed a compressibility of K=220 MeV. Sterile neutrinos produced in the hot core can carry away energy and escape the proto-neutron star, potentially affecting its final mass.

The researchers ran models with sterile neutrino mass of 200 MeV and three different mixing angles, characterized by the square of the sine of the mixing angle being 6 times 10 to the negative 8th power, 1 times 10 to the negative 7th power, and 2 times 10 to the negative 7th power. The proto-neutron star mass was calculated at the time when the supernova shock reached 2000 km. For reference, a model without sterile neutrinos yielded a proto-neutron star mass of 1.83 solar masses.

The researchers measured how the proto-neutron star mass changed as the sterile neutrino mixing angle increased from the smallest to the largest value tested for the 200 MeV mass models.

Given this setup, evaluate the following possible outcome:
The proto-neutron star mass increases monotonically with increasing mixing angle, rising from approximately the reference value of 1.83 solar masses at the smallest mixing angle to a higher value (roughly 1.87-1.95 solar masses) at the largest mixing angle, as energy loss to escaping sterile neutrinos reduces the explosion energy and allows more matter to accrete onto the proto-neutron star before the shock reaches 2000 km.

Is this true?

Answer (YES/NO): NO